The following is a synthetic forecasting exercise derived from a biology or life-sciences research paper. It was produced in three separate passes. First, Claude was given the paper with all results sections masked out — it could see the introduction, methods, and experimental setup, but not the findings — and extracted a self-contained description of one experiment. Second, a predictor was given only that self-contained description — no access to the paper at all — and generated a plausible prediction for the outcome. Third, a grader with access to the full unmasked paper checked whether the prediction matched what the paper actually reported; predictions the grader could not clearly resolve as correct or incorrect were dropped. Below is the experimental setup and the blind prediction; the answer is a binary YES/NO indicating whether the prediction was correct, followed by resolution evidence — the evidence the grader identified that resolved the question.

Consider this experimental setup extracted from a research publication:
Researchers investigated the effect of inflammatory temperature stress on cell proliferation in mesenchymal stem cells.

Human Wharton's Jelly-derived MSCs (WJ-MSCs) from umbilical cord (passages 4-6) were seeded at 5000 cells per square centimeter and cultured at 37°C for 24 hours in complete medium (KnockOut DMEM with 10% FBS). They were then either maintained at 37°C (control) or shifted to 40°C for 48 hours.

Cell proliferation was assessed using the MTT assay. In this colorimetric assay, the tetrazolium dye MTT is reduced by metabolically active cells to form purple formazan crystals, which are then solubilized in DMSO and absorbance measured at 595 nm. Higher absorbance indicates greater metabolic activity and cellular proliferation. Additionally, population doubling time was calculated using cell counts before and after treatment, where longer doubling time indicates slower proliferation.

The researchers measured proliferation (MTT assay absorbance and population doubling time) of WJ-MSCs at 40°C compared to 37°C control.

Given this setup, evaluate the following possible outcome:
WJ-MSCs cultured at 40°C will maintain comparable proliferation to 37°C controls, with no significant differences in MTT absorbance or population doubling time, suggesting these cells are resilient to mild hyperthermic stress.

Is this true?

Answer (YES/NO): NO